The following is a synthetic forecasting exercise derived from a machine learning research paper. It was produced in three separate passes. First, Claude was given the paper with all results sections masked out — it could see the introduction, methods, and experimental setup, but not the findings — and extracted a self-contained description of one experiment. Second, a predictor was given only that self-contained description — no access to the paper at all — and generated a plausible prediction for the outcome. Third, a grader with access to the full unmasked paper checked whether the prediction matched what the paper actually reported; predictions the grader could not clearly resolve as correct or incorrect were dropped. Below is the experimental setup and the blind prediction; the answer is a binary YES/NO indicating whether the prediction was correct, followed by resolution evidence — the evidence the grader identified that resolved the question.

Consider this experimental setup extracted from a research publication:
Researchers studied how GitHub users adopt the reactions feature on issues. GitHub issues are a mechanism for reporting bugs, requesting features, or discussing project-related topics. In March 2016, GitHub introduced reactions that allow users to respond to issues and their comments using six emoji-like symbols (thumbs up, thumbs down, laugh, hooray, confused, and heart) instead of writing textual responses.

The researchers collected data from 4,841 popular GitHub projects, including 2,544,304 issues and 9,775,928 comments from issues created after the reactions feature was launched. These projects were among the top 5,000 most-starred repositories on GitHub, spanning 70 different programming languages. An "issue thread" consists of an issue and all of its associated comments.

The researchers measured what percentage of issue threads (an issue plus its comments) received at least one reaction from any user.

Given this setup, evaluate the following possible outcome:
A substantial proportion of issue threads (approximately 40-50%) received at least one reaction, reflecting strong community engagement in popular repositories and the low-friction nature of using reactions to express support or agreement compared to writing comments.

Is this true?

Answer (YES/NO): NO